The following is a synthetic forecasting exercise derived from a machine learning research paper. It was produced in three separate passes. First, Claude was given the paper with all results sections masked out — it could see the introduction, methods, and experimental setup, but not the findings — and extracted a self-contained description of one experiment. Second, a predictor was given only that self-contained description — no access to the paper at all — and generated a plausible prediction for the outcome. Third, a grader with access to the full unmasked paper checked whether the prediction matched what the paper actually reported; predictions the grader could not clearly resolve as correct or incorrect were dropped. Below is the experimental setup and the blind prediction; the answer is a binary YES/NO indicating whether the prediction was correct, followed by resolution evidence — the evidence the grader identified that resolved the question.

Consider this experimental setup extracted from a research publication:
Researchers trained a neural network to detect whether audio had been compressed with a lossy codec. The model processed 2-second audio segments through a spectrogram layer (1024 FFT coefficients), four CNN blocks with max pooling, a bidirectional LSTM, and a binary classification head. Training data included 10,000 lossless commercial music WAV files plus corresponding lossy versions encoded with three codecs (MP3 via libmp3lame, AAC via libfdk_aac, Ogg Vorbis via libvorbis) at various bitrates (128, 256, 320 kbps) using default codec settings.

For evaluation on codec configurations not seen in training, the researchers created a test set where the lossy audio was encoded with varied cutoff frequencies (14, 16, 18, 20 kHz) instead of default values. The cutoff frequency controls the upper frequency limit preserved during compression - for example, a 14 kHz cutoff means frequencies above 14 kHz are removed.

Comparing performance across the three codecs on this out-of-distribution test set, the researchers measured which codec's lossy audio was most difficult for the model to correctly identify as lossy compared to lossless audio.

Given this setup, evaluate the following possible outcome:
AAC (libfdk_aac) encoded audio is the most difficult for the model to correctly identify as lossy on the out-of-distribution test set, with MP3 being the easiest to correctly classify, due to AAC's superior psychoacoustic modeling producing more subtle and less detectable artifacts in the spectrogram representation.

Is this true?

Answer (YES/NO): NO